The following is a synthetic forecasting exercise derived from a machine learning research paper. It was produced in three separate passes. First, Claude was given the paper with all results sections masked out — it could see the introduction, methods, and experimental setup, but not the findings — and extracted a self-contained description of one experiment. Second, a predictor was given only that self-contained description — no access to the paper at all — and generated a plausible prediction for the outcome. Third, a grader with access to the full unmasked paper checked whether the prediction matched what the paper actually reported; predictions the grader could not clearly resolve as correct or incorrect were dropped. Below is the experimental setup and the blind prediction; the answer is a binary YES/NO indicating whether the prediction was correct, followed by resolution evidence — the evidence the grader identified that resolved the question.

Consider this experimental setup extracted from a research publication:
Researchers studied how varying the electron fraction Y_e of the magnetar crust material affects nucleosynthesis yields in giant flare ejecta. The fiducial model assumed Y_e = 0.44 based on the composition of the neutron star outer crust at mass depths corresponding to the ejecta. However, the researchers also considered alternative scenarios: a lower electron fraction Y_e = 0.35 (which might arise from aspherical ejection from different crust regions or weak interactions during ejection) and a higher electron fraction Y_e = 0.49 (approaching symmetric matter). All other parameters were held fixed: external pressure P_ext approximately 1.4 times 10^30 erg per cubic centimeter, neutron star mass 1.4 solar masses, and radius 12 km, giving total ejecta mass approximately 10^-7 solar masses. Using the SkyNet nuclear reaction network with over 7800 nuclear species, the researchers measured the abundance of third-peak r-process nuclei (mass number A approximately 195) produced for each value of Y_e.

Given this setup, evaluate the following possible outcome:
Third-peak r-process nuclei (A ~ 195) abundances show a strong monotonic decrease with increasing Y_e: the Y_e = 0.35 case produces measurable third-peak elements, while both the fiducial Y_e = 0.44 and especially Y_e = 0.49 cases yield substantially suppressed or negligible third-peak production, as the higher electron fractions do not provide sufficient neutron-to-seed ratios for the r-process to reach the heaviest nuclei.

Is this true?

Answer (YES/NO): NO